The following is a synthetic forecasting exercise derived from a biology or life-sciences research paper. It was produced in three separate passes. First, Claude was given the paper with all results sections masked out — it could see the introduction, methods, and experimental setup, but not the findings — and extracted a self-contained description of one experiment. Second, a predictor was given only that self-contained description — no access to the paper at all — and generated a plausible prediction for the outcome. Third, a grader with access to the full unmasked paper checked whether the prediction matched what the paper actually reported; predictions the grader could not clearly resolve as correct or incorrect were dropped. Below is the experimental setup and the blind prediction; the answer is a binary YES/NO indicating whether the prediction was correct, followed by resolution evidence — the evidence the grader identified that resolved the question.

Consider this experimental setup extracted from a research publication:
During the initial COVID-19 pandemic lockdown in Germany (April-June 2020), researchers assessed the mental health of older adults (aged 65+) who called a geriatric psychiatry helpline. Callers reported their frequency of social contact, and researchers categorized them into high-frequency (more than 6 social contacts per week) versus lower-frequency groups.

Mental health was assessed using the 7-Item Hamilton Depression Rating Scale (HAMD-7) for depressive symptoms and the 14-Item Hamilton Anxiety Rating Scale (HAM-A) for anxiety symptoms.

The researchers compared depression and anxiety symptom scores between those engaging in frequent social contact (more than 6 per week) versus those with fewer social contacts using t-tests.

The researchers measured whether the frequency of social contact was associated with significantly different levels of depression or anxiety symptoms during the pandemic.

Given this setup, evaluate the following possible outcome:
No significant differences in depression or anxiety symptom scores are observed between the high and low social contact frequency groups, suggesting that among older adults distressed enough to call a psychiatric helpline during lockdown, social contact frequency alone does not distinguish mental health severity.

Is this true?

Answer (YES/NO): YES